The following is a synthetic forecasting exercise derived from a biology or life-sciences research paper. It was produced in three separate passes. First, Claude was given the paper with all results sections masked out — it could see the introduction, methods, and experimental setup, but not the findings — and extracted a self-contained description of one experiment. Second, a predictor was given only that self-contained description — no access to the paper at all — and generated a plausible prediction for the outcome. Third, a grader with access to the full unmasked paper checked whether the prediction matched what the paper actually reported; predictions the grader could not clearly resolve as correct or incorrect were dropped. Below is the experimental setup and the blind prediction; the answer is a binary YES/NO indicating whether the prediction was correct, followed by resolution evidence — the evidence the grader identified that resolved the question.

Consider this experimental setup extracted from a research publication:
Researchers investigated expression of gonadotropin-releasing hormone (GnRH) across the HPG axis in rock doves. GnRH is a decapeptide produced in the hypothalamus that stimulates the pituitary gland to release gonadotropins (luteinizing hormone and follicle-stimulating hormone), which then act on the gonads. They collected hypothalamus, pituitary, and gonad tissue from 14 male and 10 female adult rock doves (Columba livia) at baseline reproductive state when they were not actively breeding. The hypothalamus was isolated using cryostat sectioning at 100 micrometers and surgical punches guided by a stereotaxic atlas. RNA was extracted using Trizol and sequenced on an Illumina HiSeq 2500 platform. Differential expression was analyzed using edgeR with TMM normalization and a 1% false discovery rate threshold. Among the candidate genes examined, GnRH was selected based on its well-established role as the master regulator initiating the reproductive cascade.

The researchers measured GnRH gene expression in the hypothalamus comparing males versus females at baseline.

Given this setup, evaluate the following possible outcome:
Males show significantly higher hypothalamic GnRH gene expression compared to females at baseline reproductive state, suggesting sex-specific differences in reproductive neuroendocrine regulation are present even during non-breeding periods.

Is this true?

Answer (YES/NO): NO